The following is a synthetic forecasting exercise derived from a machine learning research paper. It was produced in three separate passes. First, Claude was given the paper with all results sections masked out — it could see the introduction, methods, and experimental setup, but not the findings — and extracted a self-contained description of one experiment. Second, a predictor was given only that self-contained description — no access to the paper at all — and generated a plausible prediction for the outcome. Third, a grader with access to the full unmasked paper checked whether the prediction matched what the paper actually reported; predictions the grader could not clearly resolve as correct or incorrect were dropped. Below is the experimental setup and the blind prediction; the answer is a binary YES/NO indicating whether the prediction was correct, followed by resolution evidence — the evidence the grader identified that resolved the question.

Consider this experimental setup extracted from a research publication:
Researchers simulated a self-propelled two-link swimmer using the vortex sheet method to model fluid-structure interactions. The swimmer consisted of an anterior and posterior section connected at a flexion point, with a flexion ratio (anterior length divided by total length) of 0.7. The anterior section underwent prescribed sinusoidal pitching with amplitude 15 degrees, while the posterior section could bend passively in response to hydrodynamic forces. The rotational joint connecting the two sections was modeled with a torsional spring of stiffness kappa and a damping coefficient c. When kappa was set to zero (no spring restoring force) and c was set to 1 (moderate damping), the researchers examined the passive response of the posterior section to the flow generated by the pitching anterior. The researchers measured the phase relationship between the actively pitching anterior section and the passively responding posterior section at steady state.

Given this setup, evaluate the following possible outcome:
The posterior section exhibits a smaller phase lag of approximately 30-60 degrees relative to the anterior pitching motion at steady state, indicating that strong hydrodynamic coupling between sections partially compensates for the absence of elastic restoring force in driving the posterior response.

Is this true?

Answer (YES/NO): NO